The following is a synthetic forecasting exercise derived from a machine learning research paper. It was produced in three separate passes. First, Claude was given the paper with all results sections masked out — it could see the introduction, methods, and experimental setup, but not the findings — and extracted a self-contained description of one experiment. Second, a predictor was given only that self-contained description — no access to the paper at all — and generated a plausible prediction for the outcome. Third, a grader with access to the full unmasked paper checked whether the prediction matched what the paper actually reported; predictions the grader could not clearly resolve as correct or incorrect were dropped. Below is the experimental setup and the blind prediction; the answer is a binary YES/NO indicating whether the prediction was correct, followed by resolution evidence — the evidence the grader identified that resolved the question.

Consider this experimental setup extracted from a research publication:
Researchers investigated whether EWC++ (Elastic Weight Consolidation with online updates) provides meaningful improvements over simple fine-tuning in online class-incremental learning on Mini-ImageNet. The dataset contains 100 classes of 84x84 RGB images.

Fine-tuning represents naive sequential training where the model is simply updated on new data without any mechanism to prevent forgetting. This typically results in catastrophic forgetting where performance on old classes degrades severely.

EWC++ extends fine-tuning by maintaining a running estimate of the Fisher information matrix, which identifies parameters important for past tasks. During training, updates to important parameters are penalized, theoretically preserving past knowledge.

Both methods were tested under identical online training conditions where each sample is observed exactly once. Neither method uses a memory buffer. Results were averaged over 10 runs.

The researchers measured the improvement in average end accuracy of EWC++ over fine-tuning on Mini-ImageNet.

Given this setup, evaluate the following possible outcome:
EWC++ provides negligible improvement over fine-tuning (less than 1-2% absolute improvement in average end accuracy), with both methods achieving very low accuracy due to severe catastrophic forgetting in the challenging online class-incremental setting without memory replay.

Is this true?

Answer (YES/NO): YES